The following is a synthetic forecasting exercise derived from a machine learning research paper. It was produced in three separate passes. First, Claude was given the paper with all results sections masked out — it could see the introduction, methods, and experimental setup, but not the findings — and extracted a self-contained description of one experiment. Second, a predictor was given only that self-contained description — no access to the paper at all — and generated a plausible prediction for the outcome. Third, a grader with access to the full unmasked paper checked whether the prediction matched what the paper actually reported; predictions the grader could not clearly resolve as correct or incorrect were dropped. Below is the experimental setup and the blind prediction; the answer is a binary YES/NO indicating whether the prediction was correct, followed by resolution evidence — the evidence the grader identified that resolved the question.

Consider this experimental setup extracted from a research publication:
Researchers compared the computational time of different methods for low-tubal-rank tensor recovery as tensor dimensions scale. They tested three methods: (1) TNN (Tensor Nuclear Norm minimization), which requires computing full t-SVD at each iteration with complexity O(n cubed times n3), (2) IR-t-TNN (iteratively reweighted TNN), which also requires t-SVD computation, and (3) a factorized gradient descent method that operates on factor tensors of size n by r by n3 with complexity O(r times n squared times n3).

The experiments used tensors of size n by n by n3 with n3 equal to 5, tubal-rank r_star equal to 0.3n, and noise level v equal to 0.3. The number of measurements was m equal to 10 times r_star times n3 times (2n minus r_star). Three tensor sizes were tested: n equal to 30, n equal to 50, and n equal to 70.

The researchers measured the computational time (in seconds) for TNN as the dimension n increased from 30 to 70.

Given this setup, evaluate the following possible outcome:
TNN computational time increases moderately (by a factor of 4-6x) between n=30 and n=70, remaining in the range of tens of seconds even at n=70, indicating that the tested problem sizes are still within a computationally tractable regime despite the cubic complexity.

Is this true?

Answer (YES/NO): NO